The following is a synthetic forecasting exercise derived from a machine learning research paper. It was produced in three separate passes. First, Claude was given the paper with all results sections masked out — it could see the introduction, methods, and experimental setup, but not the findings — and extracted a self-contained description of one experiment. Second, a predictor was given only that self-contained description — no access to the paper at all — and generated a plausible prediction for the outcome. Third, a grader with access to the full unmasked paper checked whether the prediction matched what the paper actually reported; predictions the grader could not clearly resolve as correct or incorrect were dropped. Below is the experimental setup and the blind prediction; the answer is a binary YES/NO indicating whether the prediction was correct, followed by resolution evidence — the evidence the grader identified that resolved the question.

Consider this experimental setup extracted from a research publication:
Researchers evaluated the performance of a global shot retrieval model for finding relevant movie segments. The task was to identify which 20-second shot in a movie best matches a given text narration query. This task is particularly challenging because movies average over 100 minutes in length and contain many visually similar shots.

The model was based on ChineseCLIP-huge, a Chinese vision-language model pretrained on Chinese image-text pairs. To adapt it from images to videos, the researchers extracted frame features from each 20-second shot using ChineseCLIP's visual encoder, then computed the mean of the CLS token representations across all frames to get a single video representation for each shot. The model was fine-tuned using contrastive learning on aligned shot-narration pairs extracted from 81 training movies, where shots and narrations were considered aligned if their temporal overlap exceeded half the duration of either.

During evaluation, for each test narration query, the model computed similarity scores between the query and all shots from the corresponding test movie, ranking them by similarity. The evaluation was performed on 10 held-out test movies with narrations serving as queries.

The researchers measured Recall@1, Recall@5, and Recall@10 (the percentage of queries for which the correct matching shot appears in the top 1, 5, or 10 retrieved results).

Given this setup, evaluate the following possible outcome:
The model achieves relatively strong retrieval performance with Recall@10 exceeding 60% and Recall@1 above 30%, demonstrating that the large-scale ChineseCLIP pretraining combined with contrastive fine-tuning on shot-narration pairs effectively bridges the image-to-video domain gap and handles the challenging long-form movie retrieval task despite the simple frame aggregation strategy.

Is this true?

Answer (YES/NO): NO